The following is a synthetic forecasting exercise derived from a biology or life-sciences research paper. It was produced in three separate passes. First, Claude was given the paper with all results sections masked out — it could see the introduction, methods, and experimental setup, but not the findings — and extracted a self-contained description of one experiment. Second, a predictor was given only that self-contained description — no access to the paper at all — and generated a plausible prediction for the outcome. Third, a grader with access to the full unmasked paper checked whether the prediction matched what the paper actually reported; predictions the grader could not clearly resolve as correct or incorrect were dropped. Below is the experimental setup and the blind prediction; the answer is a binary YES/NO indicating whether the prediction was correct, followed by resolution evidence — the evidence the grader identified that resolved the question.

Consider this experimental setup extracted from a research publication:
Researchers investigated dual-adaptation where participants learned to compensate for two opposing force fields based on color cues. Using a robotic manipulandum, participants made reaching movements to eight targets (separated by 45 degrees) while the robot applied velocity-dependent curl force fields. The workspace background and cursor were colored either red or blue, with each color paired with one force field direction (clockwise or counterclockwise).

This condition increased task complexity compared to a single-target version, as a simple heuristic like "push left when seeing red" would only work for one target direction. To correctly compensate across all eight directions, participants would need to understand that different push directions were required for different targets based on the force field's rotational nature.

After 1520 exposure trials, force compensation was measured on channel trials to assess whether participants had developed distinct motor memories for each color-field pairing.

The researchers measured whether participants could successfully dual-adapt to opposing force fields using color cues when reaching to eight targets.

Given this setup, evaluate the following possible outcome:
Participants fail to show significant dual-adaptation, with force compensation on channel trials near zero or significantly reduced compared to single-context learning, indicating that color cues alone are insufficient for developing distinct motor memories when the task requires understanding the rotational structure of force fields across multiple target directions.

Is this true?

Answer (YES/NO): YES